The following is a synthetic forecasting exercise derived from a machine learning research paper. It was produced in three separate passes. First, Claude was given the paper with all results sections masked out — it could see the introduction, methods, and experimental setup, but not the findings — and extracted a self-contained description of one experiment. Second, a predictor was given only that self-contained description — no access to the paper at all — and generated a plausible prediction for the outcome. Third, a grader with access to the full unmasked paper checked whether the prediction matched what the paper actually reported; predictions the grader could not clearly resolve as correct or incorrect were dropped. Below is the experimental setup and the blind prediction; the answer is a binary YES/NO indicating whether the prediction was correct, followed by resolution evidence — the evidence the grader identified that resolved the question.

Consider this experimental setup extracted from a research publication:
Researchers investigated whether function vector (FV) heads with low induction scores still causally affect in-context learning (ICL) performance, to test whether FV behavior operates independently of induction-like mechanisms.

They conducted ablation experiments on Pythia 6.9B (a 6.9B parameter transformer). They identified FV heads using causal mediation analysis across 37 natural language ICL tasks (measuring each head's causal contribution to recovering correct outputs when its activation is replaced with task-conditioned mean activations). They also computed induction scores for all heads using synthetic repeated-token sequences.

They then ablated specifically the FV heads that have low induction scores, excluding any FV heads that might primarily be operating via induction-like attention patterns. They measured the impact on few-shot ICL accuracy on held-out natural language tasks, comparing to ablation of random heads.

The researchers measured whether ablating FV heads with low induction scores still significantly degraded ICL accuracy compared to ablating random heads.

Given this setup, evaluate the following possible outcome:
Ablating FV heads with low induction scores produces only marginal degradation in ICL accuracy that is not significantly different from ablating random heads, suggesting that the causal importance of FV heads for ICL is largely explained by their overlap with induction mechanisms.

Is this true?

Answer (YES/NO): NO